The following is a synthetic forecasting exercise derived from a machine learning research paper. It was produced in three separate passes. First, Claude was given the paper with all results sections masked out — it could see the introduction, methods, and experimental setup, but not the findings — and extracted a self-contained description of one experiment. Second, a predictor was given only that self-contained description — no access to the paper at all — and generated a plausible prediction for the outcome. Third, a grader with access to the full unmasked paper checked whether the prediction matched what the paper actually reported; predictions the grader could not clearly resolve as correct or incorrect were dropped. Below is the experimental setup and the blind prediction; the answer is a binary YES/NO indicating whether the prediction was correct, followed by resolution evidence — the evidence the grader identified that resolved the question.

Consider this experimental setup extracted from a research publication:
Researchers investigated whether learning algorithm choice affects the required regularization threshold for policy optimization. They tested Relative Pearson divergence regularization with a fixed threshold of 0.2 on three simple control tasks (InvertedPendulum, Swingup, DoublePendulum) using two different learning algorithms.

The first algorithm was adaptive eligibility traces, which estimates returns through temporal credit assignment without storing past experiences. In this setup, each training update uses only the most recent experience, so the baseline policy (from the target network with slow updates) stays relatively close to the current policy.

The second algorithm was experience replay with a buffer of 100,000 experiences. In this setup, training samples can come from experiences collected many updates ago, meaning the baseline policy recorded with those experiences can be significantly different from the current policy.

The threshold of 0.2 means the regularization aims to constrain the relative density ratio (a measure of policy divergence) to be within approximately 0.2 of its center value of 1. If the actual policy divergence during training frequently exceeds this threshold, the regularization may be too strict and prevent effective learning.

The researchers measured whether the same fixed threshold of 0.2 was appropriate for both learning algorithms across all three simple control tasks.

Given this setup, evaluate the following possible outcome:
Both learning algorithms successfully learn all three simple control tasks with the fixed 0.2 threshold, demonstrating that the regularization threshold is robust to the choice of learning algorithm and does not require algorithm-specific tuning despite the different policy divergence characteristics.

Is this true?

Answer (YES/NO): NO